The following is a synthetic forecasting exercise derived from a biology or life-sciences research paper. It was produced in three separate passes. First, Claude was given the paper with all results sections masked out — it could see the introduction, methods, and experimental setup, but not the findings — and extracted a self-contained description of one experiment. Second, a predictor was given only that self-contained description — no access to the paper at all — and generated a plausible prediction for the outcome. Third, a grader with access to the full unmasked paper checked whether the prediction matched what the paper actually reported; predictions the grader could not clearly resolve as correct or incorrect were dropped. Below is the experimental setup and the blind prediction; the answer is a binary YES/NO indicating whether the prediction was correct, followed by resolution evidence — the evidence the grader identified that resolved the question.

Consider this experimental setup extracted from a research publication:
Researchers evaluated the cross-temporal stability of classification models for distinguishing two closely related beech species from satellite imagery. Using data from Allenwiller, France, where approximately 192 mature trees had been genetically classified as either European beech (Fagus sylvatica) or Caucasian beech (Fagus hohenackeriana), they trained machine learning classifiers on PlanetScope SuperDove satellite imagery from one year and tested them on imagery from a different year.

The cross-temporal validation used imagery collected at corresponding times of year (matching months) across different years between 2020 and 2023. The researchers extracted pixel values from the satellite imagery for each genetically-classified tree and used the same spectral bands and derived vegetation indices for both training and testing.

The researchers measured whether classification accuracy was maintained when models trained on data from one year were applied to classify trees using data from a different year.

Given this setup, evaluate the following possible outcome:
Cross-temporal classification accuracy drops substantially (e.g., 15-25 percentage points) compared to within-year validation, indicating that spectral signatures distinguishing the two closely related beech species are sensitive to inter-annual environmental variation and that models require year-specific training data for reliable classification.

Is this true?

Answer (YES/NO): NO